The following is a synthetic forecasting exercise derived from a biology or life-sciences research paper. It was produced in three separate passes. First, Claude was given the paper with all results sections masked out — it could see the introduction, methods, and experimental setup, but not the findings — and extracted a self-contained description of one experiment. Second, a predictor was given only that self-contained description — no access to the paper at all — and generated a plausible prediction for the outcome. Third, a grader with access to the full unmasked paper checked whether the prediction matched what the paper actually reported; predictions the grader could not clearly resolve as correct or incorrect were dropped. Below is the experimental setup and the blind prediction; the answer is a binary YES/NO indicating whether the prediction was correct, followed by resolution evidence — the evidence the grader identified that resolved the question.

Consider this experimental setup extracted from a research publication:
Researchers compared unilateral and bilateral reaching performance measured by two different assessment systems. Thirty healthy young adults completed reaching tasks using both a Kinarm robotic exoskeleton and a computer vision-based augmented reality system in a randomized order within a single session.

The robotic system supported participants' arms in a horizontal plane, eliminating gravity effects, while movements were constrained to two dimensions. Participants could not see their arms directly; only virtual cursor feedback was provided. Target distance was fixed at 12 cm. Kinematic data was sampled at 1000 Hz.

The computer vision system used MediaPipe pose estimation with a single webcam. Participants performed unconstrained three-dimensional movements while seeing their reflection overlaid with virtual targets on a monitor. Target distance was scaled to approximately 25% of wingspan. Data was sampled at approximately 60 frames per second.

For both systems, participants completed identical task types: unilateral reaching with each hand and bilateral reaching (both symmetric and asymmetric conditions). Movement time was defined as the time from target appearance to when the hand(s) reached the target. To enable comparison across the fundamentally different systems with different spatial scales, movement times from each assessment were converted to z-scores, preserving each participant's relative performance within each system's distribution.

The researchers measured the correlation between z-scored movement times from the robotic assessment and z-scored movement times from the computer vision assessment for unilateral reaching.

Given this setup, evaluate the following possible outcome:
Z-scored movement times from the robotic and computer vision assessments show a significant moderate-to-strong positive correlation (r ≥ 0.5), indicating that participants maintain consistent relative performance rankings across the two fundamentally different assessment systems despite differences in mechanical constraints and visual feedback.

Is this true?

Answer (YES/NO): NO